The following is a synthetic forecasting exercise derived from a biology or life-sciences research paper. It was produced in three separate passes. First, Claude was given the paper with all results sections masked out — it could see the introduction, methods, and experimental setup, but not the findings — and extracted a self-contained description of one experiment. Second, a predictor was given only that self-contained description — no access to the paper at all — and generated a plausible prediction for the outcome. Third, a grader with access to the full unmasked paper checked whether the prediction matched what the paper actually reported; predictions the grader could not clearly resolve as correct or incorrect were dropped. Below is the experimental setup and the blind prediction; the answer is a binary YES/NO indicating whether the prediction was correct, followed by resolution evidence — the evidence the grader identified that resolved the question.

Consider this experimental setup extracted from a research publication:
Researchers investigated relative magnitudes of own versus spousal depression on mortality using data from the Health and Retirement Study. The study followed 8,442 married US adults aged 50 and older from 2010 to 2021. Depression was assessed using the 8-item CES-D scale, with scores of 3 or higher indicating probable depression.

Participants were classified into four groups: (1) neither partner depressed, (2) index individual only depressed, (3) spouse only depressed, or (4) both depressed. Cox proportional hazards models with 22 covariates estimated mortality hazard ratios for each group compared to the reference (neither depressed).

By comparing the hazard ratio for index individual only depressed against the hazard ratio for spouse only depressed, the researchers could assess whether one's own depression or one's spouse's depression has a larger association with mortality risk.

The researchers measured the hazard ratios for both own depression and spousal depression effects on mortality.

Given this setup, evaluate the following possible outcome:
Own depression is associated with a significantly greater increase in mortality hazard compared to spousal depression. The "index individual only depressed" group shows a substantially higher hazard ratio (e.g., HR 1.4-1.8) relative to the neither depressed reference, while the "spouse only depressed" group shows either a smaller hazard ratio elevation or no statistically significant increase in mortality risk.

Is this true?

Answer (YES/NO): YES